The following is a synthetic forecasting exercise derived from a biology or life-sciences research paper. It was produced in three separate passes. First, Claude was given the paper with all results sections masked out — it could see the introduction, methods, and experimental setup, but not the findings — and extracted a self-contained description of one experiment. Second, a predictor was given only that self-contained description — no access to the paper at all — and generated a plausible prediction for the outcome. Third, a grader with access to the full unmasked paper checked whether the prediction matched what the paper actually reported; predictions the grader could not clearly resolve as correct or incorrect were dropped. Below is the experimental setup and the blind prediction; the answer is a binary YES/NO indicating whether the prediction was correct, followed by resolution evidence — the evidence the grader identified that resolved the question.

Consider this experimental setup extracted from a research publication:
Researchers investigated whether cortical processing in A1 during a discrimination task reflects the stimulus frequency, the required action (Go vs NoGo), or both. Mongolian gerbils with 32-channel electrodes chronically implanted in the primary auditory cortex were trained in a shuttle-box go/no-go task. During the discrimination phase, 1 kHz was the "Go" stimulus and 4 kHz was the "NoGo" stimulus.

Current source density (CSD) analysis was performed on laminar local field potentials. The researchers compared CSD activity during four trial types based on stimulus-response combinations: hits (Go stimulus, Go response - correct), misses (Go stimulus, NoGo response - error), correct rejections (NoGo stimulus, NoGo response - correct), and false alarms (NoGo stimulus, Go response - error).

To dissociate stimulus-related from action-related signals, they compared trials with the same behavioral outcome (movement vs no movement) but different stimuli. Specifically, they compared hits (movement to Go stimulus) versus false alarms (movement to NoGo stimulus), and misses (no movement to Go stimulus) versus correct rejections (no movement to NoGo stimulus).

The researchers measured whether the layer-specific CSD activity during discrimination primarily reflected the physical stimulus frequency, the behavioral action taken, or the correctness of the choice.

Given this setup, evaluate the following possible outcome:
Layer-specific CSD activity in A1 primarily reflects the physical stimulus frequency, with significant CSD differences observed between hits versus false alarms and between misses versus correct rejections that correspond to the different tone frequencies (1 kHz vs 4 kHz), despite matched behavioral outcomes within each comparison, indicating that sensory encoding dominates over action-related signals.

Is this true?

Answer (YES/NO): NO